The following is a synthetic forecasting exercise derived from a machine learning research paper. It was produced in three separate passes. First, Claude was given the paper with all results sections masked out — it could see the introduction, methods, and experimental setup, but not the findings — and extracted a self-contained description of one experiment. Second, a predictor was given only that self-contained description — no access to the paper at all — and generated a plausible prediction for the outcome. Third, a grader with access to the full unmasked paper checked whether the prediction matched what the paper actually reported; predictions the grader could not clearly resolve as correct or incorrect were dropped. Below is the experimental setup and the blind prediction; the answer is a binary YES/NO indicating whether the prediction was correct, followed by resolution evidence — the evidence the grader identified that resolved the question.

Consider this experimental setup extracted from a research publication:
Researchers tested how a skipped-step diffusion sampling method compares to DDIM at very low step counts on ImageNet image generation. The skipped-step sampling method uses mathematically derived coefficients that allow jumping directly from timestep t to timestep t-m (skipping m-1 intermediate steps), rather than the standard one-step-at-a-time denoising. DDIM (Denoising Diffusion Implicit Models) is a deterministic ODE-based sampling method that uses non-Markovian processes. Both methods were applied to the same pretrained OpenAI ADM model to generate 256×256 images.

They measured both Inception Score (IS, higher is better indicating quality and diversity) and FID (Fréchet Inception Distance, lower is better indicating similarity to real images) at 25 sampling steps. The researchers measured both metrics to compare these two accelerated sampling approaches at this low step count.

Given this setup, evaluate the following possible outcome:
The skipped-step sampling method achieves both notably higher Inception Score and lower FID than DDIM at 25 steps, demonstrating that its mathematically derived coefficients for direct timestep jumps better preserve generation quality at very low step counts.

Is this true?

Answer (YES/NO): NO